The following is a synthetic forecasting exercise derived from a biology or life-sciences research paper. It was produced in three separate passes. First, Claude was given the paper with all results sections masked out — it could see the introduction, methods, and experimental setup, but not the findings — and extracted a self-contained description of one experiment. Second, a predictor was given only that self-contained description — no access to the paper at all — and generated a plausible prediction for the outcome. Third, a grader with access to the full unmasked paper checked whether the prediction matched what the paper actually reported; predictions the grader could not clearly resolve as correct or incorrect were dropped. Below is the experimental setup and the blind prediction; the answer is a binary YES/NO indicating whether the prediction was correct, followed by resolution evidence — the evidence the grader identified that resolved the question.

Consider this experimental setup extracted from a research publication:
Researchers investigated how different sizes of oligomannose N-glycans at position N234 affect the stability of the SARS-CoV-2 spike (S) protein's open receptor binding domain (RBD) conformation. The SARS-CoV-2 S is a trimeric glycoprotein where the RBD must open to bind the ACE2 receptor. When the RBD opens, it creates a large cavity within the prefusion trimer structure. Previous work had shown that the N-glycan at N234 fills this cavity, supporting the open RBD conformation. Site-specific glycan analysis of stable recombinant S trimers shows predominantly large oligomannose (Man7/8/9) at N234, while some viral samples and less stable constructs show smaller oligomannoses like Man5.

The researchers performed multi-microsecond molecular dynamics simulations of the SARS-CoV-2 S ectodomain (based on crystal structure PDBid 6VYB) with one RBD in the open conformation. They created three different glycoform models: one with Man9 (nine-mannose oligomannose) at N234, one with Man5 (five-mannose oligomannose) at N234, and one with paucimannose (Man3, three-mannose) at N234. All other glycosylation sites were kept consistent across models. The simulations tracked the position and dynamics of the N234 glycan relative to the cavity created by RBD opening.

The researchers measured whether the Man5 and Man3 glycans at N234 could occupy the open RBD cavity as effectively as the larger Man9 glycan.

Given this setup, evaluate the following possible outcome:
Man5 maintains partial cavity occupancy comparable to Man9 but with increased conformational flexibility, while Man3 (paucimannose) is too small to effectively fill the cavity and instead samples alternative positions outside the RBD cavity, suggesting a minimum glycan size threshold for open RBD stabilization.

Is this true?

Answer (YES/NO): NO